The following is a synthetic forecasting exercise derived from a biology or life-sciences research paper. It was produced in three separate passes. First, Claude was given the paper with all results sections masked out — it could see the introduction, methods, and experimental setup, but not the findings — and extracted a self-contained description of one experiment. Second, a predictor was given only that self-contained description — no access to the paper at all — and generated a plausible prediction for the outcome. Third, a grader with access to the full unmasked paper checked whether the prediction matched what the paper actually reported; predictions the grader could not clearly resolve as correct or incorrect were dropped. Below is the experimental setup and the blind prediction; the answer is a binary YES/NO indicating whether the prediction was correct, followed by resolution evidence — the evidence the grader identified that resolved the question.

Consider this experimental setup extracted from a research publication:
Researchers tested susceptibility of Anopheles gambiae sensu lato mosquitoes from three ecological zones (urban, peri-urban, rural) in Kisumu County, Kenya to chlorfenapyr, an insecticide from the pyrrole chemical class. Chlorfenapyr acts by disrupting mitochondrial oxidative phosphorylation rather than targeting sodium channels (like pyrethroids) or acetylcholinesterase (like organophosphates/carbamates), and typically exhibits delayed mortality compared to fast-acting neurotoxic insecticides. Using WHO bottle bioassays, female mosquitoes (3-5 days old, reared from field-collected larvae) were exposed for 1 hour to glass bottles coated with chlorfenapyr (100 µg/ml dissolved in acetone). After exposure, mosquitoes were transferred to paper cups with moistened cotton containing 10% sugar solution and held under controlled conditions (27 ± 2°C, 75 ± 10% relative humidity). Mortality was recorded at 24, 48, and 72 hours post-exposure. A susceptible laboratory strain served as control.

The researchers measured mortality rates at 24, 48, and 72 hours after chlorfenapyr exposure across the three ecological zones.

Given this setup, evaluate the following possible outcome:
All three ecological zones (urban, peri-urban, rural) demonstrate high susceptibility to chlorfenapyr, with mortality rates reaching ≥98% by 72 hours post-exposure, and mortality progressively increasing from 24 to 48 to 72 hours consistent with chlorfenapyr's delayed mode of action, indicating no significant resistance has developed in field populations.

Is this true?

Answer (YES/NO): NO